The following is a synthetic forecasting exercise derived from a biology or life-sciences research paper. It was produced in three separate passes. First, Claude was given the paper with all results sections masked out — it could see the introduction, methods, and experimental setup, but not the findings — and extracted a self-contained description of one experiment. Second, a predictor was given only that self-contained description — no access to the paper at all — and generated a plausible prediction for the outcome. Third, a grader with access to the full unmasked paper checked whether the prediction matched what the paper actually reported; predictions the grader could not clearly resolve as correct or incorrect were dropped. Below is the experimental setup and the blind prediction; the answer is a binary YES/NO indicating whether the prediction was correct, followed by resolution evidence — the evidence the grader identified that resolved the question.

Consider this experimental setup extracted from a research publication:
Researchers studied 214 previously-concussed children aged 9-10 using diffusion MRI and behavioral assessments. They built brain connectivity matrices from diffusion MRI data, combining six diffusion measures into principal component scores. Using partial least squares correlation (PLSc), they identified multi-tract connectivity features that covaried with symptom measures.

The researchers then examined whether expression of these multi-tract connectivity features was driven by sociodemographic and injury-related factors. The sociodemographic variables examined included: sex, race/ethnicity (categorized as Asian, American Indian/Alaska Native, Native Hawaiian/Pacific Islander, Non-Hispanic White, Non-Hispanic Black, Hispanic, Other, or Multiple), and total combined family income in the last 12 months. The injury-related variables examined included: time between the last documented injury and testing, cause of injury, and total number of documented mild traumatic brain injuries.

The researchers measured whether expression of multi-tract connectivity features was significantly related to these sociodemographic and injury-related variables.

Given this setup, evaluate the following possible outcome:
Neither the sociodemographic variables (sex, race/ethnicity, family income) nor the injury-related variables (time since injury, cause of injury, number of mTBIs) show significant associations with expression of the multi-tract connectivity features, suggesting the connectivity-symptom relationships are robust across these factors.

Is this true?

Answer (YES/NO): NO